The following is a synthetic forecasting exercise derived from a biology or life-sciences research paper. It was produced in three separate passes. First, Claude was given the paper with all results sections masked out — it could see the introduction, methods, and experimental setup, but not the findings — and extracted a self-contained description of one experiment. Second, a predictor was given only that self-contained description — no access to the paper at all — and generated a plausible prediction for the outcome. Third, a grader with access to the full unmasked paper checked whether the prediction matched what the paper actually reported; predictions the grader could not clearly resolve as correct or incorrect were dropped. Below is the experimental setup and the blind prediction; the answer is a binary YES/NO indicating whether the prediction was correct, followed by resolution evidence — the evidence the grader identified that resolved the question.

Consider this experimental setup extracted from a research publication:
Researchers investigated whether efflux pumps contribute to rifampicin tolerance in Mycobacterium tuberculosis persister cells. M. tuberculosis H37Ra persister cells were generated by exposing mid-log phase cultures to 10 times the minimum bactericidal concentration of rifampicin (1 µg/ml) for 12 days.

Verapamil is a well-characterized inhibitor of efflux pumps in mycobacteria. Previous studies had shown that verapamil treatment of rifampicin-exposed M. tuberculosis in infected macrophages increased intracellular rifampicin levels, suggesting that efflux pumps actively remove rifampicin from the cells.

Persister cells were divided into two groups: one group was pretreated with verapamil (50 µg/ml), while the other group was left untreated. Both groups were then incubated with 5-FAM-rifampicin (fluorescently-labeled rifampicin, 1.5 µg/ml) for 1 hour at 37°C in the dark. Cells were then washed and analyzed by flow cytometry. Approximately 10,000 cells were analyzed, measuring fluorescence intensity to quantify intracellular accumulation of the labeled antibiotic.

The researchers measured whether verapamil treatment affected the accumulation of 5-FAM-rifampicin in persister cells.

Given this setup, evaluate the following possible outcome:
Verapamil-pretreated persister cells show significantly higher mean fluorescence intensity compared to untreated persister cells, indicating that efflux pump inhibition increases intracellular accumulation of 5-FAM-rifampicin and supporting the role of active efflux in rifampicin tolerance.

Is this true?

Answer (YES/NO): NO